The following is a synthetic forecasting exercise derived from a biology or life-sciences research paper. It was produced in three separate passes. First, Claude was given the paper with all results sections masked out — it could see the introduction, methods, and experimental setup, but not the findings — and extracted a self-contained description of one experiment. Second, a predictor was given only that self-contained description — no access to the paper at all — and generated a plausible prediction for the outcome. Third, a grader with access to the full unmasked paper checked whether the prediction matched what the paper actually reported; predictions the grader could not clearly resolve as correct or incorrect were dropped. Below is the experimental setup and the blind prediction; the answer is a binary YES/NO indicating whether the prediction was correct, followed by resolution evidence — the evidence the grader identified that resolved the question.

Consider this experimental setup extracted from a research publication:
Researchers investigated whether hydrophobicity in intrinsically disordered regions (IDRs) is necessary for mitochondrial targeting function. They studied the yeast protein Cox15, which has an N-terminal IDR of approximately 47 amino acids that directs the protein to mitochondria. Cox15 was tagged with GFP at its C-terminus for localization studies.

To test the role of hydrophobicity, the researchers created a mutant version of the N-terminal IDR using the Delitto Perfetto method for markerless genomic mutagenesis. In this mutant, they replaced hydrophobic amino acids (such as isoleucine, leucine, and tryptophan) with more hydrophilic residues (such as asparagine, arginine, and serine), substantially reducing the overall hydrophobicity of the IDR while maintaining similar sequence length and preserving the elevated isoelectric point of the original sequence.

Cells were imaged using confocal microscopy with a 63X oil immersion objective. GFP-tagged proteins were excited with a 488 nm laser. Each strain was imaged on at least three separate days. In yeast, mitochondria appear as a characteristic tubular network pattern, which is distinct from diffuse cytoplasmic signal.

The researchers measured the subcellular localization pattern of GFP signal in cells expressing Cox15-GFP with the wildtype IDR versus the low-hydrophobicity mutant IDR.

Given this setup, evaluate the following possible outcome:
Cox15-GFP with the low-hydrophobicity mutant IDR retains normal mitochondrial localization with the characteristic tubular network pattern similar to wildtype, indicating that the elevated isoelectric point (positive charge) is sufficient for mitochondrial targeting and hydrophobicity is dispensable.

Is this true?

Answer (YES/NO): NO